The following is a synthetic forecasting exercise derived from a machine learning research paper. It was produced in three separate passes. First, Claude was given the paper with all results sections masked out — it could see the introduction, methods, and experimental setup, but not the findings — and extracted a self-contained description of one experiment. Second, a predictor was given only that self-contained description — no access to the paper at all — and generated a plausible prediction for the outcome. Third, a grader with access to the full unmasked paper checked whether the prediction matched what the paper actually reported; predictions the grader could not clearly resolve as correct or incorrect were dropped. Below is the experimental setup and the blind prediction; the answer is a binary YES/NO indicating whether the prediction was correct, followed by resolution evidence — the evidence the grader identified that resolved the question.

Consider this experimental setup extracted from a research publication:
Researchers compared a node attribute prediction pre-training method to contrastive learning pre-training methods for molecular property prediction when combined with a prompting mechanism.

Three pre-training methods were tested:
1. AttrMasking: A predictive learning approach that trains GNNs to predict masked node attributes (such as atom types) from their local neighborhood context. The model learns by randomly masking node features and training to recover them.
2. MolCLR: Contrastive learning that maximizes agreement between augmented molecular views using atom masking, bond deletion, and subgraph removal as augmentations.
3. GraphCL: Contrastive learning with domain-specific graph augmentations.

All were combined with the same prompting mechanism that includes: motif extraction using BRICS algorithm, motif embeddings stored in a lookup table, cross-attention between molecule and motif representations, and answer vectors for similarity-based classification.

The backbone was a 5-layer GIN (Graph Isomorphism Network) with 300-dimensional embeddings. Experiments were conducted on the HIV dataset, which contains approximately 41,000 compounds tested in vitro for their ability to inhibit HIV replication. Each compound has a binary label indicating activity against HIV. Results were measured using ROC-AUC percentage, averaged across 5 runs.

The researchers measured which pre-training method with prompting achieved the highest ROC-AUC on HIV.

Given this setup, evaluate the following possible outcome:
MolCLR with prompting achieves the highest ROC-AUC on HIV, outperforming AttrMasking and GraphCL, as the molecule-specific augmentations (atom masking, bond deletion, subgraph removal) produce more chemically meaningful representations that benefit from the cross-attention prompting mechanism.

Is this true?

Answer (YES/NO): NO